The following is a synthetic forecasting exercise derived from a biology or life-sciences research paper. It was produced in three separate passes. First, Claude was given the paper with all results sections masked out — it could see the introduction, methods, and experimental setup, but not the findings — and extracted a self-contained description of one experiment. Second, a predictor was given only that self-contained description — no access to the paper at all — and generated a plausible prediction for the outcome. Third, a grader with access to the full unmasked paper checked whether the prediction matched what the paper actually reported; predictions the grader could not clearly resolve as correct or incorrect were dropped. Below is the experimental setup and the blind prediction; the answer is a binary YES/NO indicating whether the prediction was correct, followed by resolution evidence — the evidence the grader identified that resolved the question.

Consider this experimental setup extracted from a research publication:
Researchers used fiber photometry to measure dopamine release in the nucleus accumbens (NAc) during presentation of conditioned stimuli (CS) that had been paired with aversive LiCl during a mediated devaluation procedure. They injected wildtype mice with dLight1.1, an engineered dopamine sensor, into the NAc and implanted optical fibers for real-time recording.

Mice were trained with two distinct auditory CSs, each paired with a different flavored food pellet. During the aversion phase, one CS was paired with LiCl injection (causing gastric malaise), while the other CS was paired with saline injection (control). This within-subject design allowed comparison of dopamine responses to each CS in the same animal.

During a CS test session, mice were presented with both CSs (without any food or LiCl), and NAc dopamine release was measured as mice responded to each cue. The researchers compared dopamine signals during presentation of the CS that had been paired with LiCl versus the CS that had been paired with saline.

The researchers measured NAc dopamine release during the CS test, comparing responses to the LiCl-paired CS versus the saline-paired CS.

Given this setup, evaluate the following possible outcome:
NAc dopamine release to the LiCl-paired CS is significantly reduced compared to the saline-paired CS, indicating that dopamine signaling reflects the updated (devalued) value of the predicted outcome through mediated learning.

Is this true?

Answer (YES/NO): NO